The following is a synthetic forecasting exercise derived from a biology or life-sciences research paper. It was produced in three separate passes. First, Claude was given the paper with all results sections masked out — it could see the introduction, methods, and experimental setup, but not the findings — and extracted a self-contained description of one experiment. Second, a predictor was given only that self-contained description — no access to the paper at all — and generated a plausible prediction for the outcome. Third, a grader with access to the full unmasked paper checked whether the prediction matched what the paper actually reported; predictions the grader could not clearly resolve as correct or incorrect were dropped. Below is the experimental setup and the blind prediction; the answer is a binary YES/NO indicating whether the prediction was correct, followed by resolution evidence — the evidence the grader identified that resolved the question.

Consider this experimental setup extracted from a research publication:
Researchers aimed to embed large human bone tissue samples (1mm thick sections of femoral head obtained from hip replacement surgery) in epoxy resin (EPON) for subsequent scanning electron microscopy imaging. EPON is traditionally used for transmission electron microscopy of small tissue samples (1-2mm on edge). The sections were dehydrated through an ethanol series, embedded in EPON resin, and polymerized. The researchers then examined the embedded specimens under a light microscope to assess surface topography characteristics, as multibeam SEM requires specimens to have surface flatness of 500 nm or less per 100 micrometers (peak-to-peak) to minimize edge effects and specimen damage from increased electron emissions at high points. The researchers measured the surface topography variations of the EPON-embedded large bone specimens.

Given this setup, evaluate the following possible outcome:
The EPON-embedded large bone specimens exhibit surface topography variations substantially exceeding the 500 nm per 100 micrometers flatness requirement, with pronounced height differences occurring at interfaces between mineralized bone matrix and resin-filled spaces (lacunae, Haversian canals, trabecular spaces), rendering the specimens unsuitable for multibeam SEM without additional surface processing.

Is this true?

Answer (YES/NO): NO